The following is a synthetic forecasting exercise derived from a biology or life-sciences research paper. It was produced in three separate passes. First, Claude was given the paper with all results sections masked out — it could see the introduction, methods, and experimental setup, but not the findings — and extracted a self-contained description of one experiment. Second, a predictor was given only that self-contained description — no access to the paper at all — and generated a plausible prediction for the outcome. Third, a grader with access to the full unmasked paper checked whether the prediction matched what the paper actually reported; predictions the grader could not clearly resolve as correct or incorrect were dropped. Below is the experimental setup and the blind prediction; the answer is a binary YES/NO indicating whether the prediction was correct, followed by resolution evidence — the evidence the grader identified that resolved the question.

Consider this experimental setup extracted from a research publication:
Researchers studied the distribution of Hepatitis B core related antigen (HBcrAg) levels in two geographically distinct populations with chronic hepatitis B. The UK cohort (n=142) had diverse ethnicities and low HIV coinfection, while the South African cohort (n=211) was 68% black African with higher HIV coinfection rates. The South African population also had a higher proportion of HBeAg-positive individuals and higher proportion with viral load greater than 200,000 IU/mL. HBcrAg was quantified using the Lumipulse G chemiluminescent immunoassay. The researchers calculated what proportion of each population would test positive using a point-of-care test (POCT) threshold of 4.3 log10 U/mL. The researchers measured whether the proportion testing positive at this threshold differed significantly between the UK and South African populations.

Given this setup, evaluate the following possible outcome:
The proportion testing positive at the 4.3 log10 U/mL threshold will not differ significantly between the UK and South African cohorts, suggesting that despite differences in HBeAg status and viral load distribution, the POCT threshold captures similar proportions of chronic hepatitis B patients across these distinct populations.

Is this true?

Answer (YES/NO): NO